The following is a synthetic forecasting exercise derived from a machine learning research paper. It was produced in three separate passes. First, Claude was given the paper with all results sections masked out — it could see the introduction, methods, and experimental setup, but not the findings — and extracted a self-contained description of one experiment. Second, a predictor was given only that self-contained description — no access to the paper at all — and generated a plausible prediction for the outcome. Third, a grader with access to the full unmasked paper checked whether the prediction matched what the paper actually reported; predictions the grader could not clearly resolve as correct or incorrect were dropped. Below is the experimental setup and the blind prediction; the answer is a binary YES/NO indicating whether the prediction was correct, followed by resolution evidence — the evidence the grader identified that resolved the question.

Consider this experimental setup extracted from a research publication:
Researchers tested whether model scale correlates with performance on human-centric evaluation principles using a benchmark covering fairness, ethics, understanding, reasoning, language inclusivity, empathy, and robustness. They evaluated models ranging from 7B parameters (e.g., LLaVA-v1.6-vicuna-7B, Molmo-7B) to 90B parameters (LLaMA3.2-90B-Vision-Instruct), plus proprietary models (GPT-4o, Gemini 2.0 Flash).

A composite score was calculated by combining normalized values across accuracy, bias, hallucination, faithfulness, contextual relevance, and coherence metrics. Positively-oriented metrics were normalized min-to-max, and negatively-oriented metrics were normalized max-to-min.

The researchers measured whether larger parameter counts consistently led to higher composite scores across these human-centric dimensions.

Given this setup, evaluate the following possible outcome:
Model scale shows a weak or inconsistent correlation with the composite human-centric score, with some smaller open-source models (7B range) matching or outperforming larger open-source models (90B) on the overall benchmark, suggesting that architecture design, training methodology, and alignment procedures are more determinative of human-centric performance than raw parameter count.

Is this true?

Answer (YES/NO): NO